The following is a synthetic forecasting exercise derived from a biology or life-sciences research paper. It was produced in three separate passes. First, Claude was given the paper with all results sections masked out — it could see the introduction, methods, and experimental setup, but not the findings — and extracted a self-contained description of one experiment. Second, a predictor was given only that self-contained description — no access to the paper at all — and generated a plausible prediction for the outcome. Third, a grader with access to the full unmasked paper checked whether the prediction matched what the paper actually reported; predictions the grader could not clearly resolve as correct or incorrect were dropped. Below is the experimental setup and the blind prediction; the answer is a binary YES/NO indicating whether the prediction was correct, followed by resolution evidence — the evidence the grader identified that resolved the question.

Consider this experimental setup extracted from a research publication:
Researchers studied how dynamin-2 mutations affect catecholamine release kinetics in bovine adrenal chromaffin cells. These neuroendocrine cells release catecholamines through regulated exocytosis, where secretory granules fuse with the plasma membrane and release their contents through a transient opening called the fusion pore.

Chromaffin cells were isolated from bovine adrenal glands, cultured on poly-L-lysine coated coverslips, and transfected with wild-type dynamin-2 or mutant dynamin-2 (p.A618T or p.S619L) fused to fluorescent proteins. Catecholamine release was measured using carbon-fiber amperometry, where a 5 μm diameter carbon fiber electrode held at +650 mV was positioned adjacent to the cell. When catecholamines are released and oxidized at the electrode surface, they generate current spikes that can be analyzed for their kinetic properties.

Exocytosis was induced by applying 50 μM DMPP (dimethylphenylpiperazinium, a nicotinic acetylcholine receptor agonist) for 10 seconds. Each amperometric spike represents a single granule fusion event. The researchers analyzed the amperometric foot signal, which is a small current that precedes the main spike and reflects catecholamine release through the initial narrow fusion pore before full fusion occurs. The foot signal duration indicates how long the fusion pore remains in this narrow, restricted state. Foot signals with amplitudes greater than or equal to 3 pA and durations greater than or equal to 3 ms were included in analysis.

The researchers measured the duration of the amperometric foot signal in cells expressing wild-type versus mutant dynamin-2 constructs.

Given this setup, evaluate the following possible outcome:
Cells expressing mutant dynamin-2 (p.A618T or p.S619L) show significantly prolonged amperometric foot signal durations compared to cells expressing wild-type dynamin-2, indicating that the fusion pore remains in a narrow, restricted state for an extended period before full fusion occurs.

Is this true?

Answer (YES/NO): NO